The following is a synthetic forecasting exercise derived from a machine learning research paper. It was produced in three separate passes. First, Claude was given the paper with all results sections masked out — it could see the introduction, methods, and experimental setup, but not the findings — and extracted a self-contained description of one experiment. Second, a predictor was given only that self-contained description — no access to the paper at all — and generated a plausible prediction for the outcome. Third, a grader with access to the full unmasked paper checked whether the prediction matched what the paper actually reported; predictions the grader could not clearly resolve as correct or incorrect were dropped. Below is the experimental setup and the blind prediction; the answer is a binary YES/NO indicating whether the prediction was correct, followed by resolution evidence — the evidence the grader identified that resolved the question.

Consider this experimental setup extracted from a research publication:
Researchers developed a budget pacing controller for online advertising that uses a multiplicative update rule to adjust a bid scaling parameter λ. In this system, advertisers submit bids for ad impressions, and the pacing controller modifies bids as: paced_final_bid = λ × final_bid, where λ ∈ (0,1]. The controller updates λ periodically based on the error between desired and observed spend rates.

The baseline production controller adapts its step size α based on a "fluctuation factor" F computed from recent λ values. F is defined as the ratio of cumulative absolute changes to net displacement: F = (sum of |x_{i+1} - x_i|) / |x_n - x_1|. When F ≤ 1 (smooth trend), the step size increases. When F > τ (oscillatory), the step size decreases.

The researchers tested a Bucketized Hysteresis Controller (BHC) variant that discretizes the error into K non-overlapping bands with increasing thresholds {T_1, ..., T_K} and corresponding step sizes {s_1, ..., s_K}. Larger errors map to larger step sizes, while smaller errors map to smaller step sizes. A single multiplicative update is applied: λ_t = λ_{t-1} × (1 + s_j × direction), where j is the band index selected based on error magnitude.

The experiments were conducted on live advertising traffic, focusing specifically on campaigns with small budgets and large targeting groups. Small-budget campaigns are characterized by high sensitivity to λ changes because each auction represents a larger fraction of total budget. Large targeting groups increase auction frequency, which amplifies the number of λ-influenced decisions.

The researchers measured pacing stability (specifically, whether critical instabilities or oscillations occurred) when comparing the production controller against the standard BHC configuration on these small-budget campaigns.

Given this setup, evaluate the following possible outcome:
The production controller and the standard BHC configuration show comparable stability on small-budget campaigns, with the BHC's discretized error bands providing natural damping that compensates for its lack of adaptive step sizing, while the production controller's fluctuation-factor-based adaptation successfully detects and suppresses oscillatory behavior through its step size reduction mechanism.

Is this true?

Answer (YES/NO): NO